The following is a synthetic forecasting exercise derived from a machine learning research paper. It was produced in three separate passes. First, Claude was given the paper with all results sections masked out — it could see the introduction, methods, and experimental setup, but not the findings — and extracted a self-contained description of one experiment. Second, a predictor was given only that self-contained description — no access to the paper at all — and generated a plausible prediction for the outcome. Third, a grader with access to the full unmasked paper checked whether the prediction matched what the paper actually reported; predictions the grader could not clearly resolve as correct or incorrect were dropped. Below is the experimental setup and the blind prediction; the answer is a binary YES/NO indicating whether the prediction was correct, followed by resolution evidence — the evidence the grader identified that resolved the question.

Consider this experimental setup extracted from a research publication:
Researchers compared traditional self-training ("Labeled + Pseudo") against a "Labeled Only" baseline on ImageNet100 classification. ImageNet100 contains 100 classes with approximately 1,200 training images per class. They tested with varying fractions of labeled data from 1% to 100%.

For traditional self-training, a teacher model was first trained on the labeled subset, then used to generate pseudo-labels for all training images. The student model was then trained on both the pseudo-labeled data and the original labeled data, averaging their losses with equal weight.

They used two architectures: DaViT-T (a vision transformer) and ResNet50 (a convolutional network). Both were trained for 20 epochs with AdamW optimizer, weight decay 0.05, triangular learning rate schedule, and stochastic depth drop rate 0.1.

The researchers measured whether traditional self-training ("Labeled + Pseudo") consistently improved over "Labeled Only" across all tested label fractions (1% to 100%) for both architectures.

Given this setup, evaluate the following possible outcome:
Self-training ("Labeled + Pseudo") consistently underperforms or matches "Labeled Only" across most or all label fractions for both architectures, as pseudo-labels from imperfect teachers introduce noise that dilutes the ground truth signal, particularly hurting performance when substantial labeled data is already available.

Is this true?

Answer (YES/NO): NO